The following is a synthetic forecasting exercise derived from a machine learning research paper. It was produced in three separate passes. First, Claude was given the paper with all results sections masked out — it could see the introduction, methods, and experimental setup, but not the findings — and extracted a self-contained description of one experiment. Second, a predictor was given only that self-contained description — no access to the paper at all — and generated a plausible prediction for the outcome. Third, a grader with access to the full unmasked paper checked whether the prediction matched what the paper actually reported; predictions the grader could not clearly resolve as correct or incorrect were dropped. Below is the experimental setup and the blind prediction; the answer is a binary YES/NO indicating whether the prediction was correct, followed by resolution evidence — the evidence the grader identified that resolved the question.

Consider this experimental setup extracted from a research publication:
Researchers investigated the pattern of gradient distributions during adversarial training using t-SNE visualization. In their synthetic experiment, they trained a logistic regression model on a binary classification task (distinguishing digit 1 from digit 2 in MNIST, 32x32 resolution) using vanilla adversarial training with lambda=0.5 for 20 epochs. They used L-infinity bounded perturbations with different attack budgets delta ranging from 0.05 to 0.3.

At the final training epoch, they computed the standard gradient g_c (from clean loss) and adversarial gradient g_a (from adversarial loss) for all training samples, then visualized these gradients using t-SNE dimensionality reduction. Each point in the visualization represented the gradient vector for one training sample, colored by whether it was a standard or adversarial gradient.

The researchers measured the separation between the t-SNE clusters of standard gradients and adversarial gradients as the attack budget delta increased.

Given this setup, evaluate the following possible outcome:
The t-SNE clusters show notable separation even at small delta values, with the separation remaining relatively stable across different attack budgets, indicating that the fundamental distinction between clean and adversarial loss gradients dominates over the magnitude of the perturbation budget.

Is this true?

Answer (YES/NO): NO